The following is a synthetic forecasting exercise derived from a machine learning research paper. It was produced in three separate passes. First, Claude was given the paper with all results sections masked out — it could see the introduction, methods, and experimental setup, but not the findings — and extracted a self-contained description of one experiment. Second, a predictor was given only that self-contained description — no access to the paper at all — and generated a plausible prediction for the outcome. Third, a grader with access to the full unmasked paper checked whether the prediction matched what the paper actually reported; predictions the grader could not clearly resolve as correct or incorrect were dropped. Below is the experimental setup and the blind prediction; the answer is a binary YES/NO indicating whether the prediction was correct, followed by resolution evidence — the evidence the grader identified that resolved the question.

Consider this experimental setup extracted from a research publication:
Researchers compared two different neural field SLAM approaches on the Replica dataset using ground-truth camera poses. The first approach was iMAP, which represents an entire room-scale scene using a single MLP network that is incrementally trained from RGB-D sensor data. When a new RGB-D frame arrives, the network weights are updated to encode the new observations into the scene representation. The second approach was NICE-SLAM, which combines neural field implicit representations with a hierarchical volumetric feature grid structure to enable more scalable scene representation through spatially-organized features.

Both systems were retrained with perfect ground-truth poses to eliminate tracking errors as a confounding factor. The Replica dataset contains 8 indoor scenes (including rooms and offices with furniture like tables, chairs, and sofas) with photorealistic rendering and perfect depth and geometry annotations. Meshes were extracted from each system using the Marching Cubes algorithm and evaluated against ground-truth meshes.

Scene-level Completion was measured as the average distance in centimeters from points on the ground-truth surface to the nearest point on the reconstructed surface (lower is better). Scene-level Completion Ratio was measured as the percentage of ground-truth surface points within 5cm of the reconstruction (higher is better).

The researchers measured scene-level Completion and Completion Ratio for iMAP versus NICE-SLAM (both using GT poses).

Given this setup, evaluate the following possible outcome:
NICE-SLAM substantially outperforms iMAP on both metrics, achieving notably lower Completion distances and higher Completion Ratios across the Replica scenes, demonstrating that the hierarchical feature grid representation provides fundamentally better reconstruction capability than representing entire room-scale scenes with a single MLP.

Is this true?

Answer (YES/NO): NO